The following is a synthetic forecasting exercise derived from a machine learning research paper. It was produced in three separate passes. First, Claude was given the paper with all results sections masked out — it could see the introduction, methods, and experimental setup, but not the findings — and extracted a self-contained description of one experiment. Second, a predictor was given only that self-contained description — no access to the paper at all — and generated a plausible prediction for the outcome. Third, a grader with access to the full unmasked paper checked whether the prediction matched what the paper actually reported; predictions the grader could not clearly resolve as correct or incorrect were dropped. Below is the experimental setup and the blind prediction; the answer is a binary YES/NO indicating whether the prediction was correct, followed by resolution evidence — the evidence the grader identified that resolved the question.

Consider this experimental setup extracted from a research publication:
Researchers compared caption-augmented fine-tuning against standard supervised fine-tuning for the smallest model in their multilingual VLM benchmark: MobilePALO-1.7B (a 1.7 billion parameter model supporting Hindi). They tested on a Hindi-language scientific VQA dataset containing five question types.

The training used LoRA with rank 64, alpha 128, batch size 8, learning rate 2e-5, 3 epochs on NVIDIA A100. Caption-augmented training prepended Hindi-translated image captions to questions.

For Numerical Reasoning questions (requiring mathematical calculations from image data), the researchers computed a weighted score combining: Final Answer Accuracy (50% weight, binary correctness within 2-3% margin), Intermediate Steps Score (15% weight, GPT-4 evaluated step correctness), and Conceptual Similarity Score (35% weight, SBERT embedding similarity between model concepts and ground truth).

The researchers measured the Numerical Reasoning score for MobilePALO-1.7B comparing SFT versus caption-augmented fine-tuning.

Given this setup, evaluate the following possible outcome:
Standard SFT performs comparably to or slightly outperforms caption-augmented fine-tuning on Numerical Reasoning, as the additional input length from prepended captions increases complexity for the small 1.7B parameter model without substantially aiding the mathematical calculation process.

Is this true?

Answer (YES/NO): NO